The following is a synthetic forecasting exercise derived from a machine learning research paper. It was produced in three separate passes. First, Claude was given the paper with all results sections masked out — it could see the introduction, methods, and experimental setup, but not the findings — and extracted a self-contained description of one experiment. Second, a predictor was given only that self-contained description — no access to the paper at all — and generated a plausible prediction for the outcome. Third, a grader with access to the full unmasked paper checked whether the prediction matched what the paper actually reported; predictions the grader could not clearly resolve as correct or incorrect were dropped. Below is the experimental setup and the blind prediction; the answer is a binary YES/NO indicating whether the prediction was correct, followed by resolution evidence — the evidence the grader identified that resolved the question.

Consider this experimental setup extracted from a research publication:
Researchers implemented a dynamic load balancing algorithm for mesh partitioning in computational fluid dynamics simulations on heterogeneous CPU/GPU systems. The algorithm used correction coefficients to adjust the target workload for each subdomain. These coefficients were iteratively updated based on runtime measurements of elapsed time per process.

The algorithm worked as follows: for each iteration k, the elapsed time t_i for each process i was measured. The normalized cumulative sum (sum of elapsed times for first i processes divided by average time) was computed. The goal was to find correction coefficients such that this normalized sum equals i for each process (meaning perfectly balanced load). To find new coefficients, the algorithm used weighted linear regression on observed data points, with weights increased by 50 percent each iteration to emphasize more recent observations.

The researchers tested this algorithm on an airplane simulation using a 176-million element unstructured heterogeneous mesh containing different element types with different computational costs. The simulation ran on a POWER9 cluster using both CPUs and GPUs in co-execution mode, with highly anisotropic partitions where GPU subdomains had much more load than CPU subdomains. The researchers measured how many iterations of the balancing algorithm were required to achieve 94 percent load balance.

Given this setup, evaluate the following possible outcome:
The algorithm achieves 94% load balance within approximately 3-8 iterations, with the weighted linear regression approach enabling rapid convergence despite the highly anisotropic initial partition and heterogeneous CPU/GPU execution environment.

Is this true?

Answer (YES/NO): NO